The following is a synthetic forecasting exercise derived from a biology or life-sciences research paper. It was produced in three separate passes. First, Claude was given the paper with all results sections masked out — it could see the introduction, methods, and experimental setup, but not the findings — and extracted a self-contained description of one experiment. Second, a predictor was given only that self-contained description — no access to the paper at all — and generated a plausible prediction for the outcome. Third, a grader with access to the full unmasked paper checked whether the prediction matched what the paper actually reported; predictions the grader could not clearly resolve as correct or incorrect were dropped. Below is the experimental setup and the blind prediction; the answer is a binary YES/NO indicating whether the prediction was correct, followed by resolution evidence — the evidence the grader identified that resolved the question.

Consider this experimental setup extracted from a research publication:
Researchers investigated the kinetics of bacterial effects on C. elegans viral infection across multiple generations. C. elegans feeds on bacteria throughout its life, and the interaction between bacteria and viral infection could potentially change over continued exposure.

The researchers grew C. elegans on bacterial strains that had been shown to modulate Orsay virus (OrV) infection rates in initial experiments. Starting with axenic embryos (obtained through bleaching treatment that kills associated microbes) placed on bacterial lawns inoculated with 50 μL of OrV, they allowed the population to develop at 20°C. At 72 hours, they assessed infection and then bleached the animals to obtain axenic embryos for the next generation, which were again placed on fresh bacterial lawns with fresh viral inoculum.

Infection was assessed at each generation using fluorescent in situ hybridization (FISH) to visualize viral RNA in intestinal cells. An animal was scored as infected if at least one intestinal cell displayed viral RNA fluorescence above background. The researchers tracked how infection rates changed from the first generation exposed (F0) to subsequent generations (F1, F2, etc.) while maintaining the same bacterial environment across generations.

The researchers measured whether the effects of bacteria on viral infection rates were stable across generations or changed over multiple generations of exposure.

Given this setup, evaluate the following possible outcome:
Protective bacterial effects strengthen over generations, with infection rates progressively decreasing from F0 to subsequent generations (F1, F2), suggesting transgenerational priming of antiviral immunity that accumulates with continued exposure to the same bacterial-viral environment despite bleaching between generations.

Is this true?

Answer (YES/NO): NO